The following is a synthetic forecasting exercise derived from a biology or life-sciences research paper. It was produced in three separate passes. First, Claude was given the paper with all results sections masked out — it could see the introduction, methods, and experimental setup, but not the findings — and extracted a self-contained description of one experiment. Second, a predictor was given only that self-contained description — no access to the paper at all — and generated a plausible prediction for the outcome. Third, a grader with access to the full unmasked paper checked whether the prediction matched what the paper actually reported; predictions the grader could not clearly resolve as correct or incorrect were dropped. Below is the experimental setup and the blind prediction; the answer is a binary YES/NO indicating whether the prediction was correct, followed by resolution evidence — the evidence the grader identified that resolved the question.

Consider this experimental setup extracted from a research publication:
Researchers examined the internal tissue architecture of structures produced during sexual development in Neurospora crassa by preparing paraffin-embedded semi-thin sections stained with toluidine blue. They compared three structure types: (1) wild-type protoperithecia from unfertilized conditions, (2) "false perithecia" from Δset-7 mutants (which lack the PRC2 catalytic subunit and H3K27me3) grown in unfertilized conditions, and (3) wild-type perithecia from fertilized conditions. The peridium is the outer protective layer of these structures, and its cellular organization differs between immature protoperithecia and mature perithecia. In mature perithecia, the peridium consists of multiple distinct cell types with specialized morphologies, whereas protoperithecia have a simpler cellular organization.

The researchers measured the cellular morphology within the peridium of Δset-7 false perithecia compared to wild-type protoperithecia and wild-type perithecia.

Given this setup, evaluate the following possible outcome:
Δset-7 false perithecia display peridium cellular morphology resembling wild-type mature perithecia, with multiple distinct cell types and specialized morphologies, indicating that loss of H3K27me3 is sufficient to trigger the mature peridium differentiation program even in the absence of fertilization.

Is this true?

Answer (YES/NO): YES